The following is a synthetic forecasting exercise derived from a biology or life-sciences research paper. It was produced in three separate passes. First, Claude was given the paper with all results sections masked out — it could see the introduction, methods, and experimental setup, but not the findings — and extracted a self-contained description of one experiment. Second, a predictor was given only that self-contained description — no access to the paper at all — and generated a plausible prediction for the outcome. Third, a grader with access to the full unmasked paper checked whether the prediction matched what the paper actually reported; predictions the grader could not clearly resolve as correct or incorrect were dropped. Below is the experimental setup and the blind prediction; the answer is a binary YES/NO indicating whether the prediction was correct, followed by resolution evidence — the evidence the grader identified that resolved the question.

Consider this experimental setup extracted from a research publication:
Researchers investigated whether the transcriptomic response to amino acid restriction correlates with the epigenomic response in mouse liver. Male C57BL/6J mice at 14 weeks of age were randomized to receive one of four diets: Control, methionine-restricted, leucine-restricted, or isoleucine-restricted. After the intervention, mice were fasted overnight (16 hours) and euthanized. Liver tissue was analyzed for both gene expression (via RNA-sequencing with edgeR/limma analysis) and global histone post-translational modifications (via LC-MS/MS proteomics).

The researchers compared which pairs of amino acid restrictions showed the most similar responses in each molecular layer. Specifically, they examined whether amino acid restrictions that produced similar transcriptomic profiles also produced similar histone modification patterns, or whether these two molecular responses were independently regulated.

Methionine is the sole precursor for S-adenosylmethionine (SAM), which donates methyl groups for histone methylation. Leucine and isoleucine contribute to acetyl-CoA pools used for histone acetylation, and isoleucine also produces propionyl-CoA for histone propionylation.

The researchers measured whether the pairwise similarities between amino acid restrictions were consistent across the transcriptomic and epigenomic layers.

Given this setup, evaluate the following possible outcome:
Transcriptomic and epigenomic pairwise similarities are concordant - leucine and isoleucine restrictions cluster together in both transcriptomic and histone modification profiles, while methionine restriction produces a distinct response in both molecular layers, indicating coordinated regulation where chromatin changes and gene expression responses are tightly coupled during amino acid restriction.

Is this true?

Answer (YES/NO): NO